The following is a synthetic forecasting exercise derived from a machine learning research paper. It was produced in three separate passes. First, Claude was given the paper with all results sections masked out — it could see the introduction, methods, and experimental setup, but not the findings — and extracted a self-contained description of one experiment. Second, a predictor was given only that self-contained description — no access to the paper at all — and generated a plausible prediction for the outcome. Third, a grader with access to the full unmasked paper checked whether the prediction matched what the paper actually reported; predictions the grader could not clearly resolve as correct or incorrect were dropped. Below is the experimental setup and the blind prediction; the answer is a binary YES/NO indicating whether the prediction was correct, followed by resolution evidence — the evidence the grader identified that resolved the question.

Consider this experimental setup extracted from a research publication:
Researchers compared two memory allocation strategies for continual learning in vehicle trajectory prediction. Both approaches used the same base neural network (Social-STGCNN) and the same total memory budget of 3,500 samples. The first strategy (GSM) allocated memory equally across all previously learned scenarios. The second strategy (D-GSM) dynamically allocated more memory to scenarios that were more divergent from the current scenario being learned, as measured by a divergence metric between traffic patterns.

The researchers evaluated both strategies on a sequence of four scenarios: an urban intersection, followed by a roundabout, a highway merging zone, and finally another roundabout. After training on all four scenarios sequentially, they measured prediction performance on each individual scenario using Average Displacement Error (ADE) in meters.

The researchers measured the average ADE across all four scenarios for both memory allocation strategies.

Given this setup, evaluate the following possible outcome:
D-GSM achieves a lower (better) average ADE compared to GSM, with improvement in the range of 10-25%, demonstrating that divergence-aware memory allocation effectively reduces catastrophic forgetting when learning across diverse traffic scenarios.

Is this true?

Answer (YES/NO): NO